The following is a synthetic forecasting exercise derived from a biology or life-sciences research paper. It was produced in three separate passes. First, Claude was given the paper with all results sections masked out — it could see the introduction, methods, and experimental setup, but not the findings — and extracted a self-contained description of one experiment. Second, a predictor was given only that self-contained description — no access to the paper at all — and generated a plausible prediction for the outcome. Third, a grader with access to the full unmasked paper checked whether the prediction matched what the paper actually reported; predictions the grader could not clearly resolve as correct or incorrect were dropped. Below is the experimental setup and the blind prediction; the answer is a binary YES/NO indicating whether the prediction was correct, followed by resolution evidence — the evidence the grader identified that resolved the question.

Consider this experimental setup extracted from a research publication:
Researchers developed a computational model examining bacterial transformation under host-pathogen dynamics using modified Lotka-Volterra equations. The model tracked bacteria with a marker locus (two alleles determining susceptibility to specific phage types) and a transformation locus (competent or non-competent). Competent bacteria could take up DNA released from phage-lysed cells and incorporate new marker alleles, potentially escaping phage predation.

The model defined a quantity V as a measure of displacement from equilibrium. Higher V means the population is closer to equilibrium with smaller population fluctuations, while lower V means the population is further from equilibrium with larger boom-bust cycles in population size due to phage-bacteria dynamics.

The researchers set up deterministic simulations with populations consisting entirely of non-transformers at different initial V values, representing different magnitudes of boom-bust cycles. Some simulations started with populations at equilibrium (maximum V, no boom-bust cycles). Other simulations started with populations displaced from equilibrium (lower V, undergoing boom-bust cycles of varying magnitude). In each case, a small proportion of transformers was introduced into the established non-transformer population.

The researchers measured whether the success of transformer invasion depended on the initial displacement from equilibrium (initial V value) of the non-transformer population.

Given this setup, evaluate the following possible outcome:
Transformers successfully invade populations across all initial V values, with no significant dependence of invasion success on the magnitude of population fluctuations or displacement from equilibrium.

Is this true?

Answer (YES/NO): NO